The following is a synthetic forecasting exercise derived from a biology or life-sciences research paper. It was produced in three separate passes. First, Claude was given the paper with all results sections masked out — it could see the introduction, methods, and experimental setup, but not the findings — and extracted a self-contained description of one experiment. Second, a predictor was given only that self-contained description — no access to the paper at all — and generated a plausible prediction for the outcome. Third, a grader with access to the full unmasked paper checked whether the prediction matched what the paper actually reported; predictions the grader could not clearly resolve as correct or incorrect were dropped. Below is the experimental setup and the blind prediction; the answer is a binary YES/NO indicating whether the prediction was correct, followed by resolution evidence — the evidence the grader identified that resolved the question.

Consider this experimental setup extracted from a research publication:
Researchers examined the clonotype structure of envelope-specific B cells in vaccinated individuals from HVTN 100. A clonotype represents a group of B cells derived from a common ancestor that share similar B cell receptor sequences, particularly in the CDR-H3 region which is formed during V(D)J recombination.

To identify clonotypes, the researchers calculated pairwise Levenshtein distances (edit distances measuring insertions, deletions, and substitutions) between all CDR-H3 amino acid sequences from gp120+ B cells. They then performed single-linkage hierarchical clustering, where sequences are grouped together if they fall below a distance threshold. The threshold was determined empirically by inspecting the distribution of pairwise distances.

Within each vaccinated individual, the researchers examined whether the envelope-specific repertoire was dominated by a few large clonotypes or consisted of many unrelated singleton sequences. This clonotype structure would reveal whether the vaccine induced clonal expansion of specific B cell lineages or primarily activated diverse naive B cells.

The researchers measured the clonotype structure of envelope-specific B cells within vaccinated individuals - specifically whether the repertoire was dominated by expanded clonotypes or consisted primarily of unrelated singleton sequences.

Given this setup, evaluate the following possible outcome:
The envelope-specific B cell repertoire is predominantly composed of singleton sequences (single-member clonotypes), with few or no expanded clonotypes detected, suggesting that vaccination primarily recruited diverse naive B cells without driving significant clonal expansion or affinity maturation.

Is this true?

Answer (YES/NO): NO